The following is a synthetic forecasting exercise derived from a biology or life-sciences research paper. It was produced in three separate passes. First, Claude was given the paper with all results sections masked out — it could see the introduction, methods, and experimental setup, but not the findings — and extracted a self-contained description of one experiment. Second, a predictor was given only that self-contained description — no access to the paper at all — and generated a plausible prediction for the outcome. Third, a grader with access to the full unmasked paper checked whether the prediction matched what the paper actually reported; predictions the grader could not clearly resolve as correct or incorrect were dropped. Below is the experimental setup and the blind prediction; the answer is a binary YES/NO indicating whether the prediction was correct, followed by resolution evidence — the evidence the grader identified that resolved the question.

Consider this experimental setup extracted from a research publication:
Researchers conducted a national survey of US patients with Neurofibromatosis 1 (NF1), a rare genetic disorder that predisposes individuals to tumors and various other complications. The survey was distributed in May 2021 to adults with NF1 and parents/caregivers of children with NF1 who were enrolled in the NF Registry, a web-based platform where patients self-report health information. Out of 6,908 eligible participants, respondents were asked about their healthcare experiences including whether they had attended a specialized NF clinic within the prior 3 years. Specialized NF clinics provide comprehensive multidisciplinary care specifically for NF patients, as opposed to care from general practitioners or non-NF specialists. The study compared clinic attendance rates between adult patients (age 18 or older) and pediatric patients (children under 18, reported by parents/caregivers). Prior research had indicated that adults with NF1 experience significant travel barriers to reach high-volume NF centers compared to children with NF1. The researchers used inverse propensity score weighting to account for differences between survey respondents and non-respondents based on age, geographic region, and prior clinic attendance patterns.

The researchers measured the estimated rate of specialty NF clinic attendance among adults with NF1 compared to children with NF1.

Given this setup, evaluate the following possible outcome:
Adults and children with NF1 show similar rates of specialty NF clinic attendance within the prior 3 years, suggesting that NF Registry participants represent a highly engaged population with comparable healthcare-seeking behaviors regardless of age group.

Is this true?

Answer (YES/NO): NO